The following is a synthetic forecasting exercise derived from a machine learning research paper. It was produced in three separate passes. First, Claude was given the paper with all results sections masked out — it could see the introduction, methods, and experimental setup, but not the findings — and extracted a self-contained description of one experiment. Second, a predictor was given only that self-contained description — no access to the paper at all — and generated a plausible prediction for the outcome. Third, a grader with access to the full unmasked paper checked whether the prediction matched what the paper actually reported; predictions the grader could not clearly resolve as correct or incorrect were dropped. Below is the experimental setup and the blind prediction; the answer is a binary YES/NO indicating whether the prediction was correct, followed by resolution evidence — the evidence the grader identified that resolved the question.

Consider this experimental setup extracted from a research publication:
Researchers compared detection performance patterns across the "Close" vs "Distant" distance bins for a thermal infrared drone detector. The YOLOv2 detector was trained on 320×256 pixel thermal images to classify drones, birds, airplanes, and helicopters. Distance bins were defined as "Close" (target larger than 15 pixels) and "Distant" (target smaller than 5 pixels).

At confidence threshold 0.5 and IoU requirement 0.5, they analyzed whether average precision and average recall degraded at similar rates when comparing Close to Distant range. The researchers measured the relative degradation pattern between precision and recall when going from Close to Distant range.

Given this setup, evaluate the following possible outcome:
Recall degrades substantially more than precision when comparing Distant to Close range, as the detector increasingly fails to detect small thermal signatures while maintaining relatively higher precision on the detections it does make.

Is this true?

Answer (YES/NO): YES